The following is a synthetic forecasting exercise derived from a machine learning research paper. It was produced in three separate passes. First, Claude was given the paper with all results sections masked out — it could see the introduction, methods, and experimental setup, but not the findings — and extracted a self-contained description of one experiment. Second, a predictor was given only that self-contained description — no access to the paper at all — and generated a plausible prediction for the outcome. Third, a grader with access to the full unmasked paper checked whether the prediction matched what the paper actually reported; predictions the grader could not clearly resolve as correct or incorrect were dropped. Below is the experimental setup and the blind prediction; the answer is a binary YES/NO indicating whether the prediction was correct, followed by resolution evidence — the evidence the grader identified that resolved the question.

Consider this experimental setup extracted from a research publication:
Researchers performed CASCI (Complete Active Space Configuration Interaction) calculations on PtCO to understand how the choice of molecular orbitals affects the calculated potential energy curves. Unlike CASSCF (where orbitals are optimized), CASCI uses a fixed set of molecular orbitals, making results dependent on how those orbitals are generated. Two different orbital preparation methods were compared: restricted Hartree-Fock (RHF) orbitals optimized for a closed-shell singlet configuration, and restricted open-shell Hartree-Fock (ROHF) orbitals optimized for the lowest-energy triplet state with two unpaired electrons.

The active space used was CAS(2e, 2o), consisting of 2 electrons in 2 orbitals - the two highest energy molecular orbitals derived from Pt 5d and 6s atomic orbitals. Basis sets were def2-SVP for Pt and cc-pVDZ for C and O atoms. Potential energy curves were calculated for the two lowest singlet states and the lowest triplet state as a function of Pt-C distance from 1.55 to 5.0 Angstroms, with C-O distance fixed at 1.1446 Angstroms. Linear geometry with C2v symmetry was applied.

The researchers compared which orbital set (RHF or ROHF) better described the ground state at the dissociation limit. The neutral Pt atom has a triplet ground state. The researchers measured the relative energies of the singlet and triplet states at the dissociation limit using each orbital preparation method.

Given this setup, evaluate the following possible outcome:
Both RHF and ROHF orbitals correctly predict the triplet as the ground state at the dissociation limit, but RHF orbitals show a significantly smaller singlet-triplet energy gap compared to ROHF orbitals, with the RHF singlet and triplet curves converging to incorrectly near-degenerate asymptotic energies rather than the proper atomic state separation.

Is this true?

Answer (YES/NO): NO